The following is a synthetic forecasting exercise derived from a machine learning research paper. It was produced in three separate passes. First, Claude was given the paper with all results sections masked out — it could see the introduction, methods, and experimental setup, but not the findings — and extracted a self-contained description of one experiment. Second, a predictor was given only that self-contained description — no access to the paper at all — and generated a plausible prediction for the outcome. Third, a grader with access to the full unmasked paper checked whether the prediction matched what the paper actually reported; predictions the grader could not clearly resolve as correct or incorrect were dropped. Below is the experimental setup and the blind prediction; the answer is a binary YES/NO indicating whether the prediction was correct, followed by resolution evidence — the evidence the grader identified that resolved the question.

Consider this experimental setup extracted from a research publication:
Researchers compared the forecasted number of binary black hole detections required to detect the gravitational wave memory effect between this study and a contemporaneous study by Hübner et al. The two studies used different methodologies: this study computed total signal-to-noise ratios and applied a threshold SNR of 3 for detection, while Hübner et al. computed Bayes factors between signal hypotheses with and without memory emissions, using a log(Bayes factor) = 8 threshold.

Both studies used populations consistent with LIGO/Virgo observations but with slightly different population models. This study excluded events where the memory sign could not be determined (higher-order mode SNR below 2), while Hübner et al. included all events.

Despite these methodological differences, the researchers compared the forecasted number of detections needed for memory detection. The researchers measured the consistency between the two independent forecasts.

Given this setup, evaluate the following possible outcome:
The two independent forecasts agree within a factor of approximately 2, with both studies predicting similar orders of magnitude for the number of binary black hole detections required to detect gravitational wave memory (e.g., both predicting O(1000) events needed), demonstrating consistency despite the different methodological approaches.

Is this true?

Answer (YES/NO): YES